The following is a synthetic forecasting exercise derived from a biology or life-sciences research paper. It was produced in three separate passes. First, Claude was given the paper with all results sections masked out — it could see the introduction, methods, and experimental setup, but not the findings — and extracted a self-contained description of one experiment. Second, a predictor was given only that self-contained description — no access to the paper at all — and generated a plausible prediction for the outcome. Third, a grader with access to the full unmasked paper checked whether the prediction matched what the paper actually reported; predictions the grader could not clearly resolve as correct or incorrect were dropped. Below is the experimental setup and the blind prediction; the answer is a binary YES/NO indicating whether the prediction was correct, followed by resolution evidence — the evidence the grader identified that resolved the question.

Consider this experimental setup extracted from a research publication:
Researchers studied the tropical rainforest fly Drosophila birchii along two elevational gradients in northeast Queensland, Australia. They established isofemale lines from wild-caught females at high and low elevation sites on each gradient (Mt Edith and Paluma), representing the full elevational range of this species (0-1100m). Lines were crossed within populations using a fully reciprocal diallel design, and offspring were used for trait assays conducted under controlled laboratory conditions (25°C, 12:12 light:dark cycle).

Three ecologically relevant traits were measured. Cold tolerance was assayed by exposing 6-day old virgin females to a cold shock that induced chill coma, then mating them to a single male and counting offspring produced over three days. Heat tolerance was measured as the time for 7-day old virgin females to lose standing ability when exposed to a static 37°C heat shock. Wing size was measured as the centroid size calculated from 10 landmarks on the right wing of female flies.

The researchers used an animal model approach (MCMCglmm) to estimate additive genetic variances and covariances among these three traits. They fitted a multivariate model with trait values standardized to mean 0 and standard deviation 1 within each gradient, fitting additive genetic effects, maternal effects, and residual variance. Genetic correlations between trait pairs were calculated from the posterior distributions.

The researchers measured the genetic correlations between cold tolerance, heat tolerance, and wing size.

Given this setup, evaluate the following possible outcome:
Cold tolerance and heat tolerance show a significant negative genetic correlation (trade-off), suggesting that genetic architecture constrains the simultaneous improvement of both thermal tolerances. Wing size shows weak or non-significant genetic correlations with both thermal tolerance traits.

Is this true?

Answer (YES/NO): NO